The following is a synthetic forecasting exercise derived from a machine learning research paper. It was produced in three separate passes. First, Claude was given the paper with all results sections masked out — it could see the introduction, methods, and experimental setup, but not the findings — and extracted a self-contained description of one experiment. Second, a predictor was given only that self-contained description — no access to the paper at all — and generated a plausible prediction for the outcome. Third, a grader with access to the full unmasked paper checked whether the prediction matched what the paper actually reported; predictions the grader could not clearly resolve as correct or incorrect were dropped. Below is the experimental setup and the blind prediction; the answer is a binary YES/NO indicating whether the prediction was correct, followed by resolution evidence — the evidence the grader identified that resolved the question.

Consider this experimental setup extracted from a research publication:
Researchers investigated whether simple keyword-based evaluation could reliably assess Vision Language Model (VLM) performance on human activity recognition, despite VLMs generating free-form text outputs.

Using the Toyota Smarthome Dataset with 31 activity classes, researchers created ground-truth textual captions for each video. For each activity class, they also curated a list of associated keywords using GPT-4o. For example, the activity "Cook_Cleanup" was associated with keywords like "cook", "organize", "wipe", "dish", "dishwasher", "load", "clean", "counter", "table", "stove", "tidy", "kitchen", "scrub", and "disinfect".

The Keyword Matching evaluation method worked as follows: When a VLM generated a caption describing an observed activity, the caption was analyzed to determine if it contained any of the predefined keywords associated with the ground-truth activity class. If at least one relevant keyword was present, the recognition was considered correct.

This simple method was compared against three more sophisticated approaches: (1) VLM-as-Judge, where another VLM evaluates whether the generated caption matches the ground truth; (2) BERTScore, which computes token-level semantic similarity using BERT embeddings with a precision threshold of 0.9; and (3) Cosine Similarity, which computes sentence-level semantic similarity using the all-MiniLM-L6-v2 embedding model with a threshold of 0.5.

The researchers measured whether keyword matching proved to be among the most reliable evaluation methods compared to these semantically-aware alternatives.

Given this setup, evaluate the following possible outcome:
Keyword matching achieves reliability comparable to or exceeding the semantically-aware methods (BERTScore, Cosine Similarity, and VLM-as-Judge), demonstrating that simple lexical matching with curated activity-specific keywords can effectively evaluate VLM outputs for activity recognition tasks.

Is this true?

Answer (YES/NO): YES